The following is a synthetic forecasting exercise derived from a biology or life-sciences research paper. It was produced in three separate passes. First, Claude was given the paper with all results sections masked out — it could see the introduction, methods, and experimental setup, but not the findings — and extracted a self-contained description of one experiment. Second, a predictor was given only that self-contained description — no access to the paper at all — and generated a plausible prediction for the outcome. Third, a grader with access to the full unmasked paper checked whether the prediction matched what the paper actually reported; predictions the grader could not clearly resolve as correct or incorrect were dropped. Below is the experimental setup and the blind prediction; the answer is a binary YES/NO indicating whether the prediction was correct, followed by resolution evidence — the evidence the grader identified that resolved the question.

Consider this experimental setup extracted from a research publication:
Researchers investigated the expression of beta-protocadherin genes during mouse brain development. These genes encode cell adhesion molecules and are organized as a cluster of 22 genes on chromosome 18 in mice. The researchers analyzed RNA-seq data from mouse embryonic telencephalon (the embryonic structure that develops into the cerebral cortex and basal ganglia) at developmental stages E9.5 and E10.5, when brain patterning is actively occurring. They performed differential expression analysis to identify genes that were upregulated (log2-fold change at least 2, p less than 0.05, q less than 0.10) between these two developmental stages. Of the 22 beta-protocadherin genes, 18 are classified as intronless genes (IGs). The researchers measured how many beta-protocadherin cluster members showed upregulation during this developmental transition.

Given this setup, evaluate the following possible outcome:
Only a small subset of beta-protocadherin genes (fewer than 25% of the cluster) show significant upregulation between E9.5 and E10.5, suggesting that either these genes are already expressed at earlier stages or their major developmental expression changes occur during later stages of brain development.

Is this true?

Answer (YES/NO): NO